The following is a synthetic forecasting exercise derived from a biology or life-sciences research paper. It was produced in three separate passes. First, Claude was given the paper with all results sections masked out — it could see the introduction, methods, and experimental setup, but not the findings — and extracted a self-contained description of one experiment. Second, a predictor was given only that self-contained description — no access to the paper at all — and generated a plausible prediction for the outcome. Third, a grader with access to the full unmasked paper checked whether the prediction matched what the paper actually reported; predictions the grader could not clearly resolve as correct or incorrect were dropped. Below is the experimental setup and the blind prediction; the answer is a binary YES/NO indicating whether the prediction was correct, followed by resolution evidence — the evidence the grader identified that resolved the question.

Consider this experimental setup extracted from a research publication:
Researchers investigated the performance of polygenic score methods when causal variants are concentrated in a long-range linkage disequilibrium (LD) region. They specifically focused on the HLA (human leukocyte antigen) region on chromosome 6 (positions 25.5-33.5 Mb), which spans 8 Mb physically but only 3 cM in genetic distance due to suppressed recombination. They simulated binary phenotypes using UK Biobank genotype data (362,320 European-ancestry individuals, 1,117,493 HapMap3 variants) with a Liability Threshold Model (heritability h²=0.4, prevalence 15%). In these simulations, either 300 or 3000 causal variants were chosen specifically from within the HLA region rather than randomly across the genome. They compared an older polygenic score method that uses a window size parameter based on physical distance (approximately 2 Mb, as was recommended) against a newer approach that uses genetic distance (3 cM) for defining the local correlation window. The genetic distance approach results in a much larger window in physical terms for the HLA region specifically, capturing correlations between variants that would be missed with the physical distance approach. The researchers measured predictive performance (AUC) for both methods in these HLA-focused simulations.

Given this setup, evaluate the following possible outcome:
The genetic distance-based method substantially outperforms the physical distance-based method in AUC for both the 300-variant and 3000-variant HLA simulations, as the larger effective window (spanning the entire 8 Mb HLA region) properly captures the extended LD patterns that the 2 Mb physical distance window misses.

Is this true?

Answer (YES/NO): YES